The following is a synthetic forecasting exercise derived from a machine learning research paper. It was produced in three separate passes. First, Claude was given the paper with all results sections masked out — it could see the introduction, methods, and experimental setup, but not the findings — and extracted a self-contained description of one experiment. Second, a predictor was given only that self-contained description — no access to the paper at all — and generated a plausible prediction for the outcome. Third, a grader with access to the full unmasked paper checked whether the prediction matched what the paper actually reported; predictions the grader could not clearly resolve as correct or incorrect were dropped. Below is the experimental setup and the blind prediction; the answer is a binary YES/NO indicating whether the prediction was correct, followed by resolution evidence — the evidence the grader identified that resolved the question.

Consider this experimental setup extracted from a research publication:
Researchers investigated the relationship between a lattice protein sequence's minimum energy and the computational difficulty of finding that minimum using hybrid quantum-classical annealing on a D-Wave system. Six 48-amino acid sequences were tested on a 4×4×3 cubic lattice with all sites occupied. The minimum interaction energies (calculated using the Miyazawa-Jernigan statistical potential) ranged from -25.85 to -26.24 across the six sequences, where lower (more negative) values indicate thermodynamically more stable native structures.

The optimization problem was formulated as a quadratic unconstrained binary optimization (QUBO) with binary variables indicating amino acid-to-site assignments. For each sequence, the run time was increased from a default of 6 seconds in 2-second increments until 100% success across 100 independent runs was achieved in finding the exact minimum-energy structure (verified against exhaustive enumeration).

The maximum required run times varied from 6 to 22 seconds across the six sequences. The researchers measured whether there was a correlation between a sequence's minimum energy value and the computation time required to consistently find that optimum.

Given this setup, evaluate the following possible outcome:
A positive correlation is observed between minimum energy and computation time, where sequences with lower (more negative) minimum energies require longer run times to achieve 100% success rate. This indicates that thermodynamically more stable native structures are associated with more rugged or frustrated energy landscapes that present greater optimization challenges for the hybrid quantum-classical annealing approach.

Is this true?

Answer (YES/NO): NO